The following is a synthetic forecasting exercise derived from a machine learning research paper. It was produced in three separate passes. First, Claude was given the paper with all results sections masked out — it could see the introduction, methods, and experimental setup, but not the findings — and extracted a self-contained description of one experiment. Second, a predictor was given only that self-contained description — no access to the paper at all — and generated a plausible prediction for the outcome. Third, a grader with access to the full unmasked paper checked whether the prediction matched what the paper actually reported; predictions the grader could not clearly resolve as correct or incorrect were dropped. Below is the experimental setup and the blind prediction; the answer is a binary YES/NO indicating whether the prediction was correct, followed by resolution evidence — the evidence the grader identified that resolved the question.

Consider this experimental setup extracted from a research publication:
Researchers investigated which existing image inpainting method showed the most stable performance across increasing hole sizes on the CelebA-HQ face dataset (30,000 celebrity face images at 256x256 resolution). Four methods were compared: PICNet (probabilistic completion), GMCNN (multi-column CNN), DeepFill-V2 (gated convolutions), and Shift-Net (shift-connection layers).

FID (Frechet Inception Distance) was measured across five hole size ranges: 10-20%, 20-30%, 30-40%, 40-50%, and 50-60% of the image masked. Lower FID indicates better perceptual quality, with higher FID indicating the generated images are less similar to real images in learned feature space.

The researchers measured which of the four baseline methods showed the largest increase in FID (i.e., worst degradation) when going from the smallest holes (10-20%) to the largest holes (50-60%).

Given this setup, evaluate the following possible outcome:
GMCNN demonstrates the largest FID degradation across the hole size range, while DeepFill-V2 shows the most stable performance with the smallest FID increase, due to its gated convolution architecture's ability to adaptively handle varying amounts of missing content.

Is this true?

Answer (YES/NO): NO